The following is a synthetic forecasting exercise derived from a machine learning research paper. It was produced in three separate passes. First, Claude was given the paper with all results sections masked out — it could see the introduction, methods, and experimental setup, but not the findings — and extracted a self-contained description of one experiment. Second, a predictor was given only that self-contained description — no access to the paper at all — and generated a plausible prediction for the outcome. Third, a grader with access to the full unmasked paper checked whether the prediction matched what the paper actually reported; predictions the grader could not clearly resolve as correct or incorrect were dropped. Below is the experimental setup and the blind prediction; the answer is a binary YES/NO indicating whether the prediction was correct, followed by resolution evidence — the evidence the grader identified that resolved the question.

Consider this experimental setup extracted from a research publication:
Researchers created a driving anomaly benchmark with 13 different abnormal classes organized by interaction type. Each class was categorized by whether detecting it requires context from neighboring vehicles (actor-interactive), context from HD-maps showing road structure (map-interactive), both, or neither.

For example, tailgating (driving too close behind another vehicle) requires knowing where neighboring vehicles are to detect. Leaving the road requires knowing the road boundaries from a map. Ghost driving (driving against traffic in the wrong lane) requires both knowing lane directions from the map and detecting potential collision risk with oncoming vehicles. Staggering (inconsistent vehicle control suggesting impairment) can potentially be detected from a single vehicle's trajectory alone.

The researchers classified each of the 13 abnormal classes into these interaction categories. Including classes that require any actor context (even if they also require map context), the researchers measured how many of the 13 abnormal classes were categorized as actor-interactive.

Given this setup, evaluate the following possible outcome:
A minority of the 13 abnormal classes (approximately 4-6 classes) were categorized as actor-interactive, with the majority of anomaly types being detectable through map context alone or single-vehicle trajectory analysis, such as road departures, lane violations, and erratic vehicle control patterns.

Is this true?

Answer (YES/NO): NO